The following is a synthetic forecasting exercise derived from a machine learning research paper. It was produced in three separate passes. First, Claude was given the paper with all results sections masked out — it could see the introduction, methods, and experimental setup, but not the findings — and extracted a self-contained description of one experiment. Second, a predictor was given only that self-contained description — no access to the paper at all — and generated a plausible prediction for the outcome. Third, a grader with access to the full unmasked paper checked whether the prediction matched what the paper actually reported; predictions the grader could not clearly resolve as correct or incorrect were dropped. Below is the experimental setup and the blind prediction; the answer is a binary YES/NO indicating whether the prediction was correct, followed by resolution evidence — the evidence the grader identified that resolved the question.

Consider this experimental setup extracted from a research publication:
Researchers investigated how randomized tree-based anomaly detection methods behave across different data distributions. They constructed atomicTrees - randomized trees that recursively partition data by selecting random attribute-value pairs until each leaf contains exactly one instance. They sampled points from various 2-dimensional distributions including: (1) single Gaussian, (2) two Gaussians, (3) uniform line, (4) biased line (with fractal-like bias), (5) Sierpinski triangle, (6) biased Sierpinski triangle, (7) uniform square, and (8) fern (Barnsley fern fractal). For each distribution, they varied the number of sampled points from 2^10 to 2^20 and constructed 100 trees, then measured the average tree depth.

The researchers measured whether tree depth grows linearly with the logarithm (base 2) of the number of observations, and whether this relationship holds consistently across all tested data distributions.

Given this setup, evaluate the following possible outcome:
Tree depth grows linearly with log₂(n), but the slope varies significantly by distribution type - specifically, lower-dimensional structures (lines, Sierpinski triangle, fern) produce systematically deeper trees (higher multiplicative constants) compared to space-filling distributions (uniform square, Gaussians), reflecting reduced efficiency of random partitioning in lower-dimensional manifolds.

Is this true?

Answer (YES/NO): NO